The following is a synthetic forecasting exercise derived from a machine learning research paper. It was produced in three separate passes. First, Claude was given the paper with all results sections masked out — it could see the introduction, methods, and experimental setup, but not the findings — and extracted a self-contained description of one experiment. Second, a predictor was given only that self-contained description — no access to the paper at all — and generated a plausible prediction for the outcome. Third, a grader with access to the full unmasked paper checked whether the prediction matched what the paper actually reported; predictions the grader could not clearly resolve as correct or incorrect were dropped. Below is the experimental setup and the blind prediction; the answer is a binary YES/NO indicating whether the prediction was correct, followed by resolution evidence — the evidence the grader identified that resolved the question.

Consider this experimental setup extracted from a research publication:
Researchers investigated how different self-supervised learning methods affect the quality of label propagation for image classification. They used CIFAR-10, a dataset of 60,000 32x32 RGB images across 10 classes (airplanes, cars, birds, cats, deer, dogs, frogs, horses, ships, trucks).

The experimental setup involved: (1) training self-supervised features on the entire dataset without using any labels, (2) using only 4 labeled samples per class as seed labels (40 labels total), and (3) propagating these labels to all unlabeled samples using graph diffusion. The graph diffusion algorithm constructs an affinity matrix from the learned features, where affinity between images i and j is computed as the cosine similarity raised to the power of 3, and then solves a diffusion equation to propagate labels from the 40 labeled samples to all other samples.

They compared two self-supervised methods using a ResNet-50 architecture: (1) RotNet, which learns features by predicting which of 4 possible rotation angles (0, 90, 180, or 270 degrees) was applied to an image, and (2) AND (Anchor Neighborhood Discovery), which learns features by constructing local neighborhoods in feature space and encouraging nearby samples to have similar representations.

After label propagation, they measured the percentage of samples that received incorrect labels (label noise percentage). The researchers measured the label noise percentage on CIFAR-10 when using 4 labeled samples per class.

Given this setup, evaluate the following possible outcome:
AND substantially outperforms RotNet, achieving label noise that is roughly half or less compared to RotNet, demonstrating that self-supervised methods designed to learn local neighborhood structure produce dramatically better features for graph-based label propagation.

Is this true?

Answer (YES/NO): YES